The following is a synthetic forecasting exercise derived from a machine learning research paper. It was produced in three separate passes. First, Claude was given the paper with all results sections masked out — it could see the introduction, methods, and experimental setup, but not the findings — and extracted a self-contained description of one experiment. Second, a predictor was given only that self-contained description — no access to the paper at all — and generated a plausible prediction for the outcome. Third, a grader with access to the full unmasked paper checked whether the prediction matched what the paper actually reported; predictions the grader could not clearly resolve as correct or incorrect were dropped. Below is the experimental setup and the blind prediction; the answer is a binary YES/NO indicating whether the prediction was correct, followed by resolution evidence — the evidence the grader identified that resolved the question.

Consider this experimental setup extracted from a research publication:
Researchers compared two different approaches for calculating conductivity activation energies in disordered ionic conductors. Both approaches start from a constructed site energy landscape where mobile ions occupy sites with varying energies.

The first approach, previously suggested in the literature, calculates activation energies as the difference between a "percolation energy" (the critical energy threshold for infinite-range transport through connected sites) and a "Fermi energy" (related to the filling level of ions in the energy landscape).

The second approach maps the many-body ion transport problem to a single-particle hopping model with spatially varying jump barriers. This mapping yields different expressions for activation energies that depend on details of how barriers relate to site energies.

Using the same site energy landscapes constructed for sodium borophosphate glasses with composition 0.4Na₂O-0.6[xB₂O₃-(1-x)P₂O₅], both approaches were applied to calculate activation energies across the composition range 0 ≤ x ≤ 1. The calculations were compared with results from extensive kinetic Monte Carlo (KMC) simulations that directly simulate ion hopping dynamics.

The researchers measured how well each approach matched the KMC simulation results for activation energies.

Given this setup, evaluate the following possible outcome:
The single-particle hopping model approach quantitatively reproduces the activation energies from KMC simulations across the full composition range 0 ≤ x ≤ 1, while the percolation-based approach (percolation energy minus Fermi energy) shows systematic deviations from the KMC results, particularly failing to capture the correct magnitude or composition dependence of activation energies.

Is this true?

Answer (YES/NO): NO